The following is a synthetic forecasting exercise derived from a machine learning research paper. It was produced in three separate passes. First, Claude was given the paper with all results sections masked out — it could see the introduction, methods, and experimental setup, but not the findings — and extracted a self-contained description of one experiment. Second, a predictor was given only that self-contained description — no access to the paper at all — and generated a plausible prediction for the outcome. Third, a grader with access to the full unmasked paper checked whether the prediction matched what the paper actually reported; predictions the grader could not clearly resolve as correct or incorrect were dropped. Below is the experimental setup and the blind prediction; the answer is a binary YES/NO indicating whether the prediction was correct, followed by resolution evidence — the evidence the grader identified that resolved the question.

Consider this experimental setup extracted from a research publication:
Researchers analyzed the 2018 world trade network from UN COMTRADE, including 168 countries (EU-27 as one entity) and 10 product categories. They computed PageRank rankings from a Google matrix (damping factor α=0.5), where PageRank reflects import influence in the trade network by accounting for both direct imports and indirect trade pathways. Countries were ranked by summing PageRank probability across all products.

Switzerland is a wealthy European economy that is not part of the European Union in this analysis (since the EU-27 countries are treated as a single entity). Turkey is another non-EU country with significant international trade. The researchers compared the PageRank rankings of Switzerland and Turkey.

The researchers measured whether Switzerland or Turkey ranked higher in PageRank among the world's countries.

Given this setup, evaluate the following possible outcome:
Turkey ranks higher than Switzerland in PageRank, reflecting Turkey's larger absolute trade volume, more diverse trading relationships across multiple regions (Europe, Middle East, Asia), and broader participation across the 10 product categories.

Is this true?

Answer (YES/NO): NO